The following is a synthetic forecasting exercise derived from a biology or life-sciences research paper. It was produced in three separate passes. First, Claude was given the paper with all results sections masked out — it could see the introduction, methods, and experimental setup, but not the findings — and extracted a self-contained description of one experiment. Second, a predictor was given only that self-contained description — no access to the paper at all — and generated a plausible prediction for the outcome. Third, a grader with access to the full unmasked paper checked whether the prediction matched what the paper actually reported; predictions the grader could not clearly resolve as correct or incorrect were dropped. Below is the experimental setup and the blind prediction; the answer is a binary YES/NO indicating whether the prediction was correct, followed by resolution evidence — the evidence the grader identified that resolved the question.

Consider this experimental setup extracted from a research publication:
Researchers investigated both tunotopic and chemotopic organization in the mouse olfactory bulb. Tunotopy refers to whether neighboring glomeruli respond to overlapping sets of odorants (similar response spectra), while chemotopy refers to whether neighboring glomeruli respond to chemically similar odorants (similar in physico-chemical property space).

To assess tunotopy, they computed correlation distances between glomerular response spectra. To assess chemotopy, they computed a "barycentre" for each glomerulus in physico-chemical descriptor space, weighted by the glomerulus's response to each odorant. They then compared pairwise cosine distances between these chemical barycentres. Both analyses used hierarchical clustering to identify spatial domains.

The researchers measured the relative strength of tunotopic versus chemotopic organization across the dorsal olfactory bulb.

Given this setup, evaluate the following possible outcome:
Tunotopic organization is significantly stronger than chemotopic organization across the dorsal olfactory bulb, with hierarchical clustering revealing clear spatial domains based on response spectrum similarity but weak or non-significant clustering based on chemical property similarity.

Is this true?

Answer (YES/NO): NO